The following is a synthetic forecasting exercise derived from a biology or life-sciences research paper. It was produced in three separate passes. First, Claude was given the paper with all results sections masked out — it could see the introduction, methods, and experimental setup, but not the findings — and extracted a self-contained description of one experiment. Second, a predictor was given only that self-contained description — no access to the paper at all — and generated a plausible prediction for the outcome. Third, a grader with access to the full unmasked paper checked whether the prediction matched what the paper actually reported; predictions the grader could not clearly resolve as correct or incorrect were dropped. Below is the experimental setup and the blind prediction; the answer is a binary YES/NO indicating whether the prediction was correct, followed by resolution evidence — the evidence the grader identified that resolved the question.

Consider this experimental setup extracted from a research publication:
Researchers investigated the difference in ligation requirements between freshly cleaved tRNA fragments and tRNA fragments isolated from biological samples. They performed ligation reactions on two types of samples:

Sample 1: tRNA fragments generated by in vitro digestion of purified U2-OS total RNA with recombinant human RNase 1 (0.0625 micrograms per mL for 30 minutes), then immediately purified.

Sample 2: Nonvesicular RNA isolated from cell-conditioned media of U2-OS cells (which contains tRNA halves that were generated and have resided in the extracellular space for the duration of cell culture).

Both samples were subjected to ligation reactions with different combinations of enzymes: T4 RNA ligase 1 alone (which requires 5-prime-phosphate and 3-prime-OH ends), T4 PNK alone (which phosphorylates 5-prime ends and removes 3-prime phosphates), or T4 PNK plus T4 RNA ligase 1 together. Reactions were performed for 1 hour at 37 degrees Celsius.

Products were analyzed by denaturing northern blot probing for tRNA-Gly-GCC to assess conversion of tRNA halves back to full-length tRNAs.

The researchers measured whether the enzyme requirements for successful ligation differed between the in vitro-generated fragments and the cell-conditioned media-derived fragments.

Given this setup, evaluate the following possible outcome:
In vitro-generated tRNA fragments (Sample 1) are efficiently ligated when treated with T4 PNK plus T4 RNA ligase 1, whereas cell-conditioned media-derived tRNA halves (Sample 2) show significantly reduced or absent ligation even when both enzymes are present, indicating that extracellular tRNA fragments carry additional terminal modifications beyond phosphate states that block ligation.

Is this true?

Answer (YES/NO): NO